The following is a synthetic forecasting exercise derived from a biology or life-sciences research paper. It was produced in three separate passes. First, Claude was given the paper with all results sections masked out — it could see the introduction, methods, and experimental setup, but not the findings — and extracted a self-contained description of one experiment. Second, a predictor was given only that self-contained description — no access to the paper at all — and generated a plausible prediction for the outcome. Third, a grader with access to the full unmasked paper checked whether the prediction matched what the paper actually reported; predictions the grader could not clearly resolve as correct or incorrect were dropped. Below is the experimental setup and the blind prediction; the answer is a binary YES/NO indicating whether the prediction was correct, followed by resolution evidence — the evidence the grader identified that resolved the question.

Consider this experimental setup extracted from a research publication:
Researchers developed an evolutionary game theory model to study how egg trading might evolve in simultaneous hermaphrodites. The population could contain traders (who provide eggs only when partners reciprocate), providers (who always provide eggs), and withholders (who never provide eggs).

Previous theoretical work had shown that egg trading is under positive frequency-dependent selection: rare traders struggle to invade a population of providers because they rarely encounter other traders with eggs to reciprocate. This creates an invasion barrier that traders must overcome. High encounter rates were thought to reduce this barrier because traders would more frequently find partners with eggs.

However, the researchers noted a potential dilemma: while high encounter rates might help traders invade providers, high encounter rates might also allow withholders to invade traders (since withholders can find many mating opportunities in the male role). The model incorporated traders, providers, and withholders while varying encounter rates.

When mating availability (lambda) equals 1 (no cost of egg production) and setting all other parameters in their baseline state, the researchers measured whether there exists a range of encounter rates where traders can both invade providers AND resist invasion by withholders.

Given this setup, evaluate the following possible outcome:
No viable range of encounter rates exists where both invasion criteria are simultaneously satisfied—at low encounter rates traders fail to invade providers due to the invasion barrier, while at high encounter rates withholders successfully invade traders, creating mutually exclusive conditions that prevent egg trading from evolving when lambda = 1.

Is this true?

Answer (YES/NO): YES